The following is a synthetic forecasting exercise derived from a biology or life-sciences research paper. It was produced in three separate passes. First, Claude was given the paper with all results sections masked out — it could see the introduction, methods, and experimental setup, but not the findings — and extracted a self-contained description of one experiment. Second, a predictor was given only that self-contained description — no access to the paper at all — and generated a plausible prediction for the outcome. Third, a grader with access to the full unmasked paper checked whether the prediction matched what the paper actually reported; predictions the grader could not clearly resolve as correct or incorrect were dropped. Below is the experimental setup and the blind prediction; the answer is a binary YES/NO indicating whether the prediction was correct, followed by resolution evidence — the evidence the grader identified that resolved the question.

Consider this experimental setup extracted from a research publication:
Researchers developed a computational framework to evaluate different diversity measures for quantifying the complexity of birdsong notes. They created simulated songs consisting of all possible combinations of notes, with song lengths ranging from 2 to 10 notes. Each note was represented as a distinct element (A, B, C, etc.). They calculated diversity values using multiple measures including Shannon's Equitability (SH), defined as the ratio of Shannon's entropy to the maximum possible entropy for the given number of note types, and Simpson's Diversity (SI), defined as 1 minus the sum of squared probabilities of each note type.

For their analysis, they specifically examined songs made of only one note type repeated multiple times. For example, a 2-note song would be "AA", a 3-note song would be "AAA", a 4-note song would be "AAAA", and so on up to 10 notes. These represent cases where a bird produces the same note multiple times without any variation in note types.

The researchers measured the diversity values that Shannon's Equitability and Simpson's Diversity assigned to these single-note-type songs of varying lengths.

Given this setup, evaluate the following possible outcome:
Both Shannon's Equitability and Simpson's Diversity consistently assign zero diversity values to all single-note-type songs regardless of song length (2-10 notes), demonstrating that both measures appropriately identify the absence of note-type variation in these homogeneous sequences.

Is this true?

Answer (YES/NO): YES